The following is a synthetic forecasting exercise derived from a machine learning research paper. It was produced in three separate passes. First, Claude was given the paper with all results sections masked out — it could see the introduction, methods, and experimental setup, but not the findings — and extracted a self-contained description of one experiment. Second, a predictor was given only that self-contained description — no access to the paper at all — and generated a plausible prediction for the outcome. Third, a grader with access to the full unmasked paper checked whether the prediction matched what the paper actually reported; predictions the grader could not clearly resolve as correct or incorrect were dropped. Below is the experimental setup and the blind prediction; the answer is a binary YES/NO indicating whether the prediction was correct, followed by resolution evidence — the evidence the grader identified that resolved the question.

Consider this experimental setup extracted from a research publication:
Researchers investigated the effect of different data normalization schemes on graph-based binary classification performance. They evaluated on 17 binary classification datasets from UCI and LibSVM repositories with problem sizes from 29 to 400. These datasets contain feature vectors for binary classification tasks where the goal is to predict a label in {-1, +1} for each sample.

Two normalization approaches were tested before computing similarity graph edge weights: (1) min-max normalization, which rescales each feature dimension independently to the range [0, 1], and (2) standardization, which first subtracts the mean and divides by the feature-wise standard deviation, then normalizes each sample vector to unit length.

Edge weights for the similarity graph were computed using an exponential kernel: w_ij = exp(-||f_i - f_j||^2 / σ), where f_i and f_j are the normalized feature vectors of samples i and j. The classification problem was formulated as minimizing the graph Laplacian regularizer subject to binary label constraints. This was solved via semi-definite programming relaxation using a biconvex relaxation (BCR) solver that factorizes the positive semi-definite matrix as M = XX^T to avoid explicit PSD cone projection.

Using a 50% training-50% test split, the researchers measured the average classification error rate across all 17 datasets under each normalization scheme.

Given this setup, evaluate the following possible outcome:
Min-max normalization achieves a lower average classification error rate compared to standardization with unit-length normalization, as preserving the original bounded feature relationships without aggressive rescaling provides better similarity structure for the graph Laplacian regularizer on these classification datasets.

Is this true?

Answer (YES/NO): NO